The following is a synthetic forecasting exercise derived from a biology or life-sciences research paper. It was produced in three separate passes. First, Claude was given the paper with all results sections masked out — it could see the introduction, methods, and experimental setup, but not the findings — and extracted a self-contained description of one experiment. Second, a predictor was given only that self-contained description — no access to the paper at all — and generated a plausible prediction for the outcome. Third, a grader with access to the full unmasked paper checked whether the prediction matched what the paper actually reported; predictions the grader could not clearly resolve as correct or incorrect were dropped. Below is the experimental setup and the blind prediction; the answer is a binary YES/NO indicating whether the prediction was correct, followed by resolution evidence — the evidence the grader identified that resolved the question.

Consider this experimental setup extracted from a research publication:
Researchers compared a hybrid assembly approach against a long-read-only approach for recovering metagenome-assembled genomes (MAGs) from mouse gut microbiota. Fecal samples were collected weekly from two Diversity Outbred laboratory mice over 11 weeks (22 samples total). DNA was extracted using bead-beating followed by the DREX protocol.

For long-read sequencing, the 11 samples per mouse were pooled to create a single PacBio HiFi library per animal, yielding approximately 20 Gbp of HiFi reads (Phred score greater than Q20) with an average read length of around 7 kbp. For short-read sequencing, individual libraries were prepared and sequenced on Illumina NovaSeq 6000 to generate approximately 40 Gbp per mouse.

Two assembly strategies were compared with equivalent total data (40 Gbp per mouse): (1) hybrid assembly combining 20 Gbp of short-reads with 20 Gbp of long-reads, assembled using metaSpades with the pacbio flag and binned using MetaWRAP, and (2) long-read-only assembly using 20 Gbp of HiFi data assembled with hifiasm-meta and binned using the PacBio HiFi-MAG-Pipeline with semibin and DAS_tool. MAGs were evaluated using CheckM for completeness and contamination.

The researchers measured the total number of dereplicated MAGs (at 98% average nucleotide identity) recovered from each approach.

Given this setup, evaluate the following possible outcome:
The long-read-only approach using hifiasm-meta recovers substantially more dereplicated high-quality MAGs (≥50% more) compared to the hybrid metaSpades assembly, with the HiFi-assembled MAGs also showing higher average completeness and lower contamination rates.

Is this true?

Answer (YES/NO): NO